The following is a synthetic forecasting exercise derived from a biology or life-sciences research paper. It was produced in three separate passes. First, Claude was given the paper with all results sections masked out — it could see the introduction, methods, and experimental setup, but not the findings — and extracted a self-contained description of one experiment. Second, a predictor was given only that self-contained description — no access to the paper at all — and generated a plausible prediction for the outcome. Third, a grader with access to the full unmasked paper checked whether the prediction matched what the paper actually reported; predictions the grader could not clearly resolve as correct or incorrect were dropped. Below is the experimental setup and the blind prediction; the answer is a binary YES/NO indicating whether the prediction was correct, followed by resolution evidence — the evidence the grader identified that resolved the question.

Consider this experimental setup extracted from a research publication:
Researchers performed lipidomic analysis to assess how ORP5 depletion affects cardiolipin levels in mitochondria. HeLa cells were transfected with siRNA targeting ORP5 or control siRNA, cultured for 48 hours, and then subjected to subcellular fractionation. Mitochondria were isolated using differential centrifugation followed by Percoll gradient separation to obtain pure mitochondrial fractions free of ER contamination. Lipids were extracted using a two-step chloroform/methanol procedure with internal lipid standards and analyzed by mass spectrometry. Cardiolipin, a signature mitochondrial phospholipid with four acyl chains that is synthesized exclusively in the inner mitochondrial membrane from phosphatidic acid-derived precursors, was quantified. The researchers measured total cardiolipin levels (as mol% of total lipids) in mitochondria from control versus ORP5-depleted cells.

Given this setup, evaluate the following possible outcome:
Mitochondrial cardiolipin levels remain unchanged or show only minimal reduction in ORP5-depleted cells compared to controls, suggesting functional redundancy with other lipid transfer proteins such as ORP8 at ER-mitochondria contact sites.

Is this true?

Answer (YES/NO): NO